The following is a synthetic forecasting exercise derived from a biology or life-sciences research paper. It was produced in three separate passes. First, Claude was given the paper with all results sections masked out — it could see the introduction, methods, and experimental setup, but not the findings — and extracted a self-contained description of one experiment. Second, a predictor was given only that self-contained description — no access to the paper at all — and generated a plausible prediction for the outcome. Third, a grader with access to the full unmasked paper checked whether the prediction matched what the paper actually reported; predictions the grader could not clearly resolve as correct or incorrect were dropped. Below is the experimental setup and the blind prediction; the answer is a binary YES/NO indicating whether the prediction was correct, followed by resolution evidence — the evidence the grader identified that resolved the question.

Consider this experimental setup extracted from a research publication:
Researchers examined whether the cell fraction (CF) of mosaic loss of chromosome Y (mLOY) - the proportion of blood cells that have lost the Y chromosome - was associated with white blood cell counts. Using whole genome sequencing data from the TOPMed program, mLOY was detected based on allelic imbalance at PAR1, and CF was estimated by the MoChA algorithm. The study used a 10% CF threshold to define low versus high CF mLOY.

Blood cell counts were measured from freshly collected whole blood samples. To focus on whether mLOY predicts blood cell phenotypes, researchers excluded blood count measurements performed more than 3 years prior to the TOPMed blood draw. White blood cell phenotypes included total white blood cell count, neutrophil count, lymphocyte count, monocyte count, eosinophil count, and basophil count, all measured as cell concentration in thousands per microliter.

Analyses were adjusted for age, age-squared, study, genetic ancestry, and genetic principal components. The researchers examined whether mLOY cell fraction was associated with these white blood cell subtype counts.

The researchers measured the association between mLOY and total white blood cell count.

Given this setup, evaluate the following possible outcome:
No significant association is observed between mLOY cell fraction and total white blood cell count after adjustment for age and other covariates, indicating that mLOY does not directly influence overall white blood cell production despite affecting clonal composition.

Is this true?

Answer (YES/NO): NO